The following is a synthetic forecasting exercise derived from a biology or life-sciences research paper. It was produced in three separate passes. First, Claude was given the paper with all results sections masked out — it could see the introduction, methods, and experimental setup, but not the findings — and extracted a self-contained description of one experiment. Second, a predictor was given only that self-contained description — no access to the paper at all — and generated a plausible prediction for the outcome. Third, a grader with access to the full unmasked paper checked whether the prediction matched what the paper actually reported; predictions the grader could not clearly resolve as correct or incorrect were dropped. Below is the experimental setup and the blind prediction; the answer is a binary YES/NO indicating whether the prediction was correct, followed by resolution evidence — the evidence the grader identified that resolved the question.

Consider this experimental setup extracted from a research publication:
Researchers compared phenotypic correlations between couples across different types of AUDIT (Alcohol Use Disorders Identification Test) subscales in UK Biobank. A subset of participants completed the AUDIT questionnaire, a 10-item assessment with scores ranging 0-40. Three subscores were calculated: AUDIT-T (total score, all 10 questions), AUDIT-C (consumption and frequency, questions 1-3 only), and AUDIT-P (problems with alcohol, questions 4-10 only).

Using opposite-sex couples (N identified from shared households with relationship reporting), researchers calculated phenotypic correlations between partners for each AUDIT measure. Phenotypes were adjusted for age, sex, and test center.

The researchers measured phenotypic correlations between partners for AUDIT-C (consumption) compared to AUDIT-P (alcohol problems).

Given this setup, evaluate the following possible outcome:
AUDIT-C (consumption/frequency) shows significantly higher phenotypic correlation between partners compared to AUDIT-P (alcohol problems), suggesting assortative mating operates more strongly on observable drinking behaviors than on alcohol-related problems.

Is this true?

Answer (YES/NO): YES